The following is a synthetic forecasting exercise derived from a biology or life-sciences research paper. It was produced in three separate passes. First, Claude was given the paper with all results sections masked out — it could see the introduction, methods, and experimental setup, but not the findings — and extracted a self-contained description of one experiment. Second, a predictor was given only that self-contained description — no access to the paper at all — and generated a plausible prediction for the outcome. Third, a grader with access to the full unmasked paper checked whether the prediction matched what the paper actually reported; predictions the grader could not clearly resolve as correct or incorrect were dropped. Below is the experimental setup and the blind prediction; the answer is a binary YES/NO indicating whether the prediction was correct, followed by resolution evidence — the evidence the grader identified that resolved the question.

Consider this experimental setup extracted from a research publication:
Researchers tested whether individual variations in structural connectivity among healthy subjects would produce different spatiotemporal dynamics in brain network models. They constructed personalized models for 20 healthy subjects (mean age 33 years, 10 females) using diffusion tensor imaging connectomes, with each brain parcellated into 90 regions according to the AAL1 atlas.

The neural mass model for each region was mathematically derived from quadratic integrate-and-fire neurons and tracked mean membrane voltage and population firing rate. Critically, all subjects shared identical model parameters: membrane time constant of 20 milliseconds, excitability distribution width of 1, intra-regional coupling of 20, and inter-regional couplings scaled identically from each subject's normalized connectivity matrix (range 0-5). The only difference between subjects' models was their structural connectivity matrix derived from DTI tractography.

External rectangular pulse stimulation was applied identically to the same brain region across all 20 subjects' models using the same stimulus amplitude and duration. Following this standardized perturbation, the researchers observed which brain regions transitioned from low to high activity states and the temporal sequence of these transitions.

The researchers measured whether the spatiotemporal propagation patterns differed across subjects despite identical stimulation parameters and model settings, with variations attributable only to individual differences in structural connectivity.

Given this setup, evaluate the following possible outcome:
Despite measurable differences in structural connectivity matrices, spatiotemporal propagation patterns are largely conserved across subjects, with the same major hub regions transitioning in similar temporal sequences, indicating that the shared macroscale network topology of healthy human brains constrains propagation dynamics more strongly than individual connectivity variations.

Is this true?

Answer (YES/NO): NO